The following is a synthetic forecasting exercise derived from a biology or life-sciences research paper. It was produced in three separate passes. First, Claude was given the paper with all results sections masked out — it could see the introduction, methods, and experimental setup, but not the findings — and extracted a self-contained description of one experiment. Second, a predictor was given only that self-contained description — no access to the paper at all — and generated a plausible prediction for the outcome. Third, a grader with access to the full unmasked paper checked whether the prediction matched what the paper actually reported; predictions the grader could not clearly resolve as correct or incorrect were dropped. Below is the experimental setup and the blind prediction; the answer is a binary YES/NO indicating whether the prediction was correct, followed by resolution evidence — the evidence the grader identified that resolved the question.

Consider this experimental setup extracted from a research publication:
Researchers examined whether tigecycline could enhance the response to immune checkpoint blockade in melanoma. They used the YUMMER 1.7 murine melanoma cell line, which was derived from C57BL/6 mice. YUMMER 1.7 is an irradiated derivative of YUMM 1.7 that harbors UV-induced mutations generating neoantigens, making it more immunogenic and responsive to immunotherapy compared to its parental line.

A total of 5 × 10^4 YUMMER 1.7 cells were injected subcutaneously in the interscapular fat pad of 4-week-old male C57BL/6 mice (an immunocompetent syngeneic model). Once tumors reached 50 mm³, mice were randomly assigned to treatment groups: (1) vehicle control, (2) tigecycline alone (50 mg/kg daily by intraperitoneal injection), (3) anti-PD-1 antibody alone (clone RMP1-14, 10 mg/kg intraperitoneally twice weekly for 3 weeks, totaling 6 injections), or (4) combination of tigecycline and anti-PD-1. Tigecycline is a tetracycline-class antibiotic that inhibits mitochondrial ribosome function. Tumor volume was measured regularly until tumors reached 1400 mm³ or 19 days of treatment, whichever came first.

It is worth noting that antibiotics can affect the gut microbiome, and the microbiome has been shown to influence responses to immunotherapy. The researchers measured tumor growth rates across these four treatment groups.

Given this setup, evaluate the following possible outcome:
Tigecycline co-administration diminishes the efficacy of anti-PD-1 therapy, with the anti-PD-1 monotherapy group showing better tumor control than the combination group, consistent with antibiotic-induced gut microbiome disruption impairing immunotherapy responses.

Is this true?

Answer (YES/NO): NO